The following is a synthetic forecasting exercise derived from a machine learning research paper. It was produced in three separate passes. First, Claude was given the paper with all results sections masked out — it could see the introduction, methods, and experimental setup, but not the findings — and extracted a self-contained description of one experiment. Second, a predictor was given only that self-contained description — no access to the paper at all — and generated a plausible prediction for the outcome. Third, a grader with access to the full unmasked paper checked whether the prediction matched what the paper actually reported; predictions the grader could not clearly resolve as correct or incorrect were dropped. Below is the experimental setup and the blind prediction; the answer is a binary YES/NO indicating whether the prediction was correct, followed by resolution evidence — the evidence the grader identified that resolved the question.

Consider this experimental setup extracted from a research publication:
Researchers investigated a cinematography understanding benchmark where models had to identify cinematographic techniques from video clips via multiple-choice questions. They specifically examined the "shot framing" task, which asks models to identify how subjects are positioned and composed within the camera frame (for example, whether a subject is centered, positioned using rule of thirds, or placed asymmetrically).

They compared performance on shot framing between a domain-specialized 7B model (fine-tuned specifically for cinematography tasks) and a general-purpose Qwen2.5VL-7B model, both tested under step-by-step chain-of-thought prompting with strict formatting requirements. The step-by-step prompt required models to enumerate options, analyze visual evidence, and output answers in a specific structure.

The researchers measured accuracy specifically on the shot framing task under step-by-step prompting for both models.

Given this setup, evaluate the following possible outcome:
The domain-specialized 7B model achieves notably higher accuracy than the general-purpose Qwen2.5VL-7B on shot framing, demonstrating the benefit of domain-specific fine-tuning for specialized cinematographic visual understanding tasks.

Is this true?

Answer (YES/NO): NO